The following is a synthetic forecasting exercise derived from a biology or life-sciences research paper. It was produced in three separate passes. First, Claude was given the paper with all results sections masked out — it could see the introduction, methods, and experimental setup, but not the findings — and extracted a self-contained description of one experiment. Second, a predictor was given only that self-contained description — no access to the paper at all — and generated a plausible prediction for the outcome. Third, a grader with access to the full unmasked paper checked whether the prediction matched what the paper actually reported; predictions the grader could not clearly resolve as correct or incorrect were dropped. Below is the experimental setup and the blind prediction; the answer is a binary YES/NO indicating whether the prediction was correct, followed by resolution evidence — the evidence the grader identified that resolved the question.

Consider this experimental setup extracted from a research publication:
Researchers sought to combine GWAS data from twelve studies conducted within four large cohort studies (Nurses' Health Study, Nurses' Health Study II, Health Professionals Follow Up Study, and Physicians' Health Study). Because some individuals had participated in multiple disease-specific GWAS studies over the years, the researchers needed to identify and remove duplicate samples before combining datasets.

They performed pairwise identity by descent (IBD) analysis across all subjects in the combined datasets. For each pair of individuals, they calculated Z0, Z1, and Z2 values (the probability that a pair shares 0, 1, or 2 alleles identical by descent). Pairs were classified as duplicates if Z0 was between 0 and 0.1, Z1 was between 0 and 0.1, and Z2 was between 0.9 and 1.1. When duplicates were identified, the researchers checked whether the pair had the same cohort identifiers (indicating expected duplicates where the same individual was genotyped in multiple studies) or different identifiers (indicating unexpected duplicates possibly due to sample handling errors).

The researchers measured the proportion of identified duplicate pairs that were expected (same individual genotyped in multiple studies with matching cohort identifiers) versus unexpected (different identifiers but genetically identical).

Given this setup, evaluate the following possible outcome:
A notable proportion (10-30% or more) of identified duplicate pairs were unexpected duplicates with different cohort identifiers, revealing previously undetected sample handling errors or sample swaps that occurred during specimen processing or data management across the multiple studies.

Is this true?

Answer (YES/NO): NO